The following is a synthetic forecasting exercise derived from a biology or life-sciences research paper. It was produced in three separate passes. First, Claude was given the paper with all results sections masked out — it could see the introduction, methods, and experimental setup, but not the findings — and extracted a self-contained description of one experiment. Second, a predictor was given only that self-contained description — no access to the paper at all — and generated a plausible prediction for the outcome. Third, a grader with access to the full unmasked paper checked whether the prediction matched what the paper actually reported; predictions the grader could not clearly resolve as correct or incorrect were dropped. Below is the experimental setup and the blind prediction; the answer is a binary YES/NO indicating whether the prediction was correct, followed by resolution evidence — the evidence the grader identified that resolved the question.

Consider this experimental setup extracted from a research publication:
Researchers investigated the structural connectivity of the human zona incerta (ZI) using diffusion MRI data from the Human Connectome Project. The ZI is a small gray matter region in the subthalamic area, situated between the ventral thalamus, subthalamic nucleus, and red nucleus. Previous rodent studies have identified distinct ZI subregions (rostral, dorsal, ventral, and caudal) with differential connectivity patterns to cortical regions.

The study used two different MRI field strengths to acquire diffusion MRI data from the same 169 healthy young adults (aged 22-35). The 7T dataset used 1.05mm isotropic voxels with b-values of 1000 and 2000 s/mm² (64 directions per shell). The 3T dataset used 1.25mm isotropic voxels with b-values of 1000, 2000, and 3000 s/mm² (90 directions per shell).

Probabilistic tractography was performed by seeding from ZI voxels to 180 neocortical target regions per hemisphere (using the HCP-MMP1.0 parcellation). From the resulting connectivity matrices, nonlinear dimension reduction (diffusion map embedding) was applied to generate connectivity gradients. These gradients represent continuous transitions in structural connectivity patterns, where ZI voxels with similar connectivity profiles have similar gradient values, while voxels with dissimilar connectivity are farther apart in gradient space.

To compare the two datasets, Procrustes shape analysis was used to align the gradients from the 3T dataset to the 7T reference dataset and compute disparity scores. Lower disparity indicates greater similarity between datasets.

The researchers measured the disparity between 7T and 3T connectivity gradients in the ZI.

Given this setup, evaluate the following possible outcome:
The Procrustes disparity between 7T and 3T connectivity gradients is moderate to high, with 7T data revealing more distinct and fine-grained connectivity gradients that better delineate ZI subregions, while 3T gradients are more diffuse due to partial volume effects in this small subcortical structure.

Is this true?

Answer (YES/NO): NO